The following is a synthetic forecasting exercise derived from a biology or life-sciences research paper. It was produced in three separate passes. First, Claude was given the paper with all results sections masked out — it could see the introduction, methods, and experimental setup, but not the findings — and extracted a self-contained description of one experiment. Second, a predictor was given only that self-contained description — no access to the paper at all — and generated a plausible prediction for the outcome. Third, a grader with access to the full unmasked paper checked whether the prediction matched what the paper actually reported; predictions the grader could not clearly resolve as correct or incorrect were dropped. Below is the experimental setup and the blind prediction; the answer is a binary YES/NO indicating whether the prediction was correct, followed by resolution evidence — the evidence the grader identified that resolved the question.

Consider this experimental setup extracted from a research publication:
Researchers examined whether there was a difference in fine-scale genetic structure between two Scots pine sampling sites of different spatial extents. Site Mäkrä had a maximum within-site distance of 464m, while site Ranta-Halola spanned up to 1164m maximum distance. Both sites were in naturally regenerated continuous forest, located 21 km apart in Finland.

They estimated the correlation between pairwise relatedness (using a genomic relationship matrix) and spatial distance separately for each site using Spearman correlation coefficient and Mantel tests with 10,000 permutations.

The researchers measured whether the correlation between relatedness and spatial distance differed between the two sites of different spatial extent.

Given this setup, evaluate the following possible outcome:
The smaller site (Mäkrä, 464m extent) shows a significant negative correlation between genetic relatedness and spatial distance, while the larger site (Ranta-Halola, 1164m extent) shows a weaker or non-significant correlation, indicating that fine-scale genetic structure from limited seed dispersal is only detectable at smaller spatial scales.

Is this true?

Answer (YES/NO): NO